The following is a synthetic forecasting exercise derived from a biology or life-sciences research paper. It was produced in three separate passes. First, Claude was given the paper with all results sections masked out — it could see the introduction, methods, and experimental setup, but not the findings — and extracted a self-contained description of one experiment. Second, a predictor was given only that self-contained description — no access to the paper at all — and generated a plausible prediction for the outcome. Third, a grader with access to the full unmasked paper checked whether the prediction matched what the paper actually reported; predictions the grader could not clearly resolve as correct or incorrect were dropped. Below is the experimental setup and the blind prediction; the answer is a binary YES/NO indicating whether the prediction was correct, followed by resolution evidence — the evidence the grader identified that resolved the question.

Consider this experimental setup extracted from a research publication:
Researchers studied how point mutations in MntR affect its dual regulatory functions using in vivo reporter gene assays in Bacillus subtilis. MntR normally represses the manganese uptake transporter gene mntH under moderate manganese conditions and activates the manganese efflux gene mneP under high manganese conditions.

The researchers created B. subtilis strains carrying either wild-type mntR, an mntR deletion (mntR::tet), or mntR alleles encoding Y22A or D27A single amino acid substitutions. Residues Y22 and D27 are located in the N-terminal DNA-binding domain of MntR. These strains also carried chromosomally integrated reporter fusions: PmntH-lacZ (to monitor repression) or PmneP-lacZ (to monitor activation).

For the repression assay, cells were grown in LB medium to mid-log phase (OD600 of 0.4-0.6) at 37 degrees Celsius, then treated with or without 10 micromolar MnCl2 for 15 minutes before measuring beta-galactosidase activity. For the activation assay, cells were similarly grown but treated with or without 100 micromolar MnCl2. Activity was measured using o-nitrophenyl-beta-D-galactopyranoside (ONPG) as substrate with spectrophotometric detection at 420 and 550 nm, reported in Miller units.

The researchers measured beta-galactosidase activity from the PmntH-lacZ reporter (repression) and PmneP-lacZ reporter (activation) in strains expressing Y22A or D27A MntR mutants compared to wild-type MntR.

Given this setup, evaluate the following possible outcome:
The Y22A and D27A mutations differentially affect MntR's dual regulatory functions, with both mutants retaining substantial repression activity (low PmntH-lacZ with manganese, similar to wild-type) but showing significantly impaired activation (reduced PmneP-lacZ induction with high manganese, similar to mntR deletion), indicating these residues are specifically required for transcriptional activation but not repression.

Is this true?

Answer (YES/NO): YES